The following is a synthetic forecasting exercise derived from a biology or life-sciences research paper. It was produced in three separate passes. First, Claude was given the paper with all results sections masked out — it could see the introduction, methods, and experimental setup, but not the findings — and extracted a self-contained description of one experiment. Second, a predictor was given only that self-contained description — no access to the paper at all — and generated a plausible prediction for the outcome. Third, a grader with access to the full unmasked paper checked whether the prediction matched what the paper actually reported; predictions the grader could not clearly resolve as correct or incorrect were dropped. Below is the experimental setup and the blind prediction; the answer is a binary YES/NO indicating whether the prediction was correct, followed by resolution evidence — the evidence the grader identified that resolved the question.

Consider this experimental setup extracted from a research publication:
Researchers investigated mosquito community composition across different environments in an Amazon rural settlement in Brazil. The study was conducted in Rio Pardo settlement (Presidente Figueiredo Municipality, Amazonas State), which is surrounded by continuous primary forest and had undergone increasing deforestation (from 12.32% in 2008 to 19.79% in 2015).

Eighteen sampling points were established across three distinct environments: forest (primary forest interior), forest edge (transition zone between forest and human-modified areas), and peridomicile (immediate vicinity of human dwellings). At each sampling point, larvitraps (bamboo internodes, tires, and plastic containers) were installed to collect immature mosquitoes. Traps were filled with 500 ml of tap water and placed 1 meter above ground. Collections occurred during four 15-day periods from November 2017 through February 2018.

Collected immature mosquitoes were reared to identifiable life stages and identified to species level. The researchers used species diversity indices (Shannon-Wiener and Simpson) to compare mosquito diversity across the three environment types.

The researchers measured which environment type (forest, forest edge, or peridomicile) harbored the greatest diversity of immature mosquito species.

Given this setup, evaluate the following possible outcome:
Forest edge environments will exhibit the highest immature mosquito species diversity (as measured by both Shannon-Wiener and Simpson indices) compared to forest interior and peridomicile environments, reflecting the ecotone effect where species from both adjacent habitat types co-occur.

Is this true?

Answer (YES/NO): YES